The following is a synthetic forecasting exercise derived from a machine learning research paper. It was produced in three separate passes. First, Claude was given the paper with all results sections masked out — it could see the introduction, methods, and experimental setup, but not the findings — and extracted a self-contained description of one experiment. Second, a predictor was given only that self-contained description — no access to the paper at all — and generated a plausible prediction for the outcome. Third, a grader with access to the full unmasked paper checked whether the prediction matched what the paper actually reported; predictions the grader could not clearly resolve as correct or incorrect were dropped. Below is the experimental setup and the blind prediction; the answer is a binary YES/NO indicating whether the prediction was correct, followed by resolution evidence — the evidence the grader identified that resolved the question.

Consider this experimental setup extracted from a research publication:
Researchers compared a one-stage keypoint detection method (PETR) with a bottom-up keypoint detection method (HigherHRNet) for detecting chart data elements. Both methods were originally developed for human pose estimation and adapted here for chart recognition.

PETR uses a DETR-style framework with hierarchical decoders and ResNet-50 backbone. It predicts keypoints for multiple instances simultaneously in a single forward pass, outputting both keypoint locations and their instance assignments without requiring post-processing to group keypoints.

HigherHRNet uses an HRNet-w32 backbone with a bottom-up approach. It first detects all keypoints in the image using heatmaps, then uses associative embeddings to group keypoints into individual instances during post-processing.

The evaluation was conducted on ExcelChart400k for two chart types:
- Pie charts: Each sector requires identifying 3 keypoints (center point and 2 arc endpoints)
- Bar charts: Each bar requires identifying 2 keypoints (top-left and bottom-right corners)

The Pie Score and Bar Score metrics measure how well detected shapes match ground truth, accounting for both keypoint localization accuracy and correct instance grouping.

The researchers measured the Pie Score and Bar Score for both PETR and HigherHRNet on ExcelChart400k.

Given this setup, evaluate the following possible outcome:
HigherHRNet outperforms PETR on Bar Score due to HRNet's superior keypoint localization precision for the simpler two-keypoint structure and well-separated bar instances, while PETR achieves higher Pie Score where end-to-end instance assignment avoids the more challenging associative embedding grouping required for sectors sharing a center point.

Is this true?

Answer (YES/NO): NO